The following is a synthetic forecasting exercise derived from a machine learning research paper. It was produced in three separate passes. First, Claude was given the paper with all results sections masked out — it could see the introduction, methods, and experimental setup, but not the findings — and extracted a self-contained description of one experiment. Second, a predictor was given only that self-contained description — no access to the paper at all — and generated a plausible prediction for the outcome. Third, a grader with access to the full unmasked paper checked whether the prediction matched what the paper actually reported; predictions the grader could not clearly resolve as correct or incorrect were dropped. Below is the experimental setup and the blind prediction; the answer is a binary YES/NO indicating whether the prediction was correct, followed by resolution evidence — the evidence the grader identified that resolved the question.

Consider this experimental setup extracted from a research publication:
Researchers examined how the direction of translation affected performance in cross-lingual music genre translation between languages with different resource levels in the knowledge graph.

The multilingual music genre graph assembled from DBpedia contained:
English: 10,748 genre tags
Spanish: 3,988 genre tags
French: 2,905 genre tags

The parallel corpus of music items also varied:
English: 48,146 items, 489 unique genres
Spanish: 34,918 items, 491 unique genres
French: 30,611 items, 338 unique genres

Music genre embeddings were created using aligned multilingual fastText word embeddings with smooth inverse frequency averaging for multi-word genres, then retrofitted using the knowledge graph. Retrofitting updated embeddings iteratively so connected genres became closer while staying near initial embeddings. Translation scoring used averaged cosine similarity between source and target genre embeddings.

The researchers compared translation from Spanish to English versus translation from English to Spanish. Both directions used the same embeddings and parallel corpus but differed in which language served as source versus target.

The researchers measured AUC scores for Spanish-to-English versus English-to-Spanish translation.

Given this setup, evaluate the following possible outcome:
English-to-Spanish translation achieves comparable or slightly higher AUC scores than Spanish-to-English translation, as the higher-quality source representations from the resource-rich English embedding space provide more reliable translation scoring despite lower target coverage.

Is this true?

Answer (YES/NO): YES